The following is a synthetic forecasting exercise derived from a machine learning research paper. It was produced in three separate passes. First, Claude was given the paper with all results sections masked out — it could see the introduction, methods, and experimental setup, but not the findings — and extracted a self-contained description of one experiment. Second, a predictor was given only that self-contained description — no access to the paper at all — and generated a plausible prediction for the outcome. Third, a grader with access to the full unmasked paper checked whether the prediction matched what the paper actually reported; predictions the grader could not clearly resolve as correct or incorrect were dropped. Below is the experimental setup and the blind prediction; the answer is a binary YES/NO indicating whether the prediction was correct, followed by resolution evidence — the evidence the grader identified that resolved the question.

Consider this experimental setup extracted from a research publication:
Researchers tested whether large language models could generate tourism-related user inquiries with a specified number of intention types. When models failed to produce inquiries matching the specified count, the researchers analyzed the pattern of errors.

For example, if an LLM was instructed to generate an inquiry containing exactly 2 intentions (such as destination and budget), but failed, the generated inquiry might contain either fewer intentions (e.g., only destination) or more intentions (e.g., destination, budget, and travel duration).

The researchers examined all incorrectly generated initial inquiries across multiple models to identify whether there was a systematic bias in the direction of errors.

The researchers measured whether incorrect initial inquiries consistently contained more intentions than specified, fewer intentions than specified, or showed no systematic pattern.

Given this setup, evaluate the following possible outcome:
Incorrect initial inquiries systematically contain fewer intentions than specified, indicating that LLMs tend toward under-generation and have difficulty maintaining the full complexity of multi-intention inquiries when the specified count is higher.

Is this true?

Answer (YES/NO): NO